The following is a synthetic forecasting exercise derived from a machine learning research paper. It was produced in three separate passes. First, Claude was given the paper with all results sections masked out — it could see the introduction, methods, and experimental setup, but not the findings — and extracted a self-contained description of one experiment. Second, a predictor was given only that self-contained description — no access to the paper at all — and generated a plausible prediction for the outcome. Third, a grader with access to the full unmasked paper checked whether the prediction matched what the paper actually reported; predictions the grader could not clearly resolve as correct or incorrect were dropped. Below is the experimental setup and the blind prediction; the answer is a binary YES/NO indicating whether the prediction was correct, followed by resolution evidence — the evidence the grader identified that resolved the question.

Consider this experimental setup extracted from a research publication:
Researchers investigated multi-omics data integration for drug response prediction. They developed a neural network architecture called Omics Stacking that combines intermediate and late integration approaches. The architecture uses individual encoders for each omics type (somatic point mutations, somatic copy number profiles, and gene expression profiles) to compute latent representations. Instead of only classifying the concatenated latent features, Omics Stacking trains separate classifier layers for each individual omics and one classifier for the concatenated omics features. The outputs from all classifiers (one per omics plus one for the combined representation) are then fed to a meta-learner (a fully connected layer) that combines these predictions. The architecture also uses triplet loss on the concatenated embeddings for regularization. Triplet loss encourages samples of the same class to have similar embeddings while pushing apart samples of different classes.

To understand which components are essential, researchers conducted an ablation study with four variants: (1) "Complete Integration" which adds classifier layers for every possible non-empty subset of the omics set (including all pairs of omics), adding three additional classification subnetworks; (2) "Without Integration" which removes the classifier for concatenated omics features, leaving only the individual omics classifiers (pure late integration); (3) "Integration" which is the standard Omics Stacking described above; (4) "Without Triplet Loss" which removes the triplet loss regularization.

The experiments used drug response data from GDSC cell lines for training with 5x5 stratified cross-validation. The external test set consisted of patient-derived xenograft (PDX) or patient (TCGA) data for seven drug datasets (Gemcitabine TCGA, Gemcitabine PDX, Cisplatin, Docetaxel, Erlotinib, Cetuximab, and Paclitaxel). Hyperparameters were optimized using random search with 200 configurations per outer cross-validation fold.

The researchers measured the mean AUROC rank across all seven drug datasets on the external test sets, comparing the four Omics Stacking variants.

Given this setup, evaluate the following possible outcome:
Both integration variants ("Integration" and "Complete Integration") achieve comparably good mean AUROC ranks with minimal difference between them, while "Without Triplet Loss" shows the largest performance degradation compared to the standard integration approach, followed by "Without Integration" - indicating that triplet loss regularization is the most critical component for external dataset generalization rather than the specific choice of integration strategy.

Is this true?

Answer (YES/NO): NO